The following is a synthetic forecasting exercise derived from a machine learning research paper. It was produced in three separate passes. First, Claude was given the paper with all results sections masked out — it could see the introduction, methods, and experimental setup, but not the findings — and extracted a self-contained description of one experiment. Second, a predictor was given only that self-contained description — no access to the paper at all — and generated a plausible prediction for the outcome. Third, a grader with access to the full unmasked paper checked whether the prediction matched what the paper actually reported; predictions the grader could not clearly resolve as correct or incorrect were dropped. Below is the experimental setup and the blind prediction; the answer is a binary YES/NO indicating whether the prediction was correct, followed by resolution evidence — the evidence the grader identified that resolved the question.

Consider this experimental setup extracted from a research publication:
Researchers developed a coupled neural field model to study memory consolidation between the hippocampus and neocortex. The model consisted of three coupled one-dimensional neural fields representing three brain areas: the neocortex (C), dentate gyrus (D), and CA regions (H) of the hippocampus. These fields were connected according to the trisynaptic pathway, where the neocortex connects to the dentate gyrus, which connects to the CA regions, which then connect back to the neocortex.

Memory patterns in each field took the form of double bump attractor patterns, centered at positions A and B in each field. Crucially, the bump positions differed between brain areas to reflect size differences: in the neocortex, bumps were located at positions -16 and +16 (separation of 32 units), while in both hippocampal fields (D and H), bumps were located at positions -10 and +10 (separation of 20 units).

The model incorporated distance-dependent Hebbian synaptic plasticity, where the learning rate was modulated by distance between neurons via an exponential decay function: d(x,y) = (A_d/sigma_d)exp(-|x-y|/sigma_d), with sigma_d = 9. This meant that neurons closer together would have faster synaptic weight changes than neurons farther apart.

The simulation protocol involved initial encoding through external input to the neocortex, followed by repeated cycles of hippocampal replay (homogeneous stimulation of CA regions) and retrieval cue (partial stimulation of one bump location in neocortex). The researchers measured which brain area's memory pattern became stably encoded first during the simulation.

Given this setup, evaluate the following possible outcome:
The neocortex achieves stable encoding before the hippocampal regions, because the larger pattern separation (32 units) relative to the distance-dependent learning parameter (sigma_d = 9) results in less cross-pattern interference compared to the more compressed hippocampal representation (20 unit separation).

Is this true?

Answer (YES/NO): NO